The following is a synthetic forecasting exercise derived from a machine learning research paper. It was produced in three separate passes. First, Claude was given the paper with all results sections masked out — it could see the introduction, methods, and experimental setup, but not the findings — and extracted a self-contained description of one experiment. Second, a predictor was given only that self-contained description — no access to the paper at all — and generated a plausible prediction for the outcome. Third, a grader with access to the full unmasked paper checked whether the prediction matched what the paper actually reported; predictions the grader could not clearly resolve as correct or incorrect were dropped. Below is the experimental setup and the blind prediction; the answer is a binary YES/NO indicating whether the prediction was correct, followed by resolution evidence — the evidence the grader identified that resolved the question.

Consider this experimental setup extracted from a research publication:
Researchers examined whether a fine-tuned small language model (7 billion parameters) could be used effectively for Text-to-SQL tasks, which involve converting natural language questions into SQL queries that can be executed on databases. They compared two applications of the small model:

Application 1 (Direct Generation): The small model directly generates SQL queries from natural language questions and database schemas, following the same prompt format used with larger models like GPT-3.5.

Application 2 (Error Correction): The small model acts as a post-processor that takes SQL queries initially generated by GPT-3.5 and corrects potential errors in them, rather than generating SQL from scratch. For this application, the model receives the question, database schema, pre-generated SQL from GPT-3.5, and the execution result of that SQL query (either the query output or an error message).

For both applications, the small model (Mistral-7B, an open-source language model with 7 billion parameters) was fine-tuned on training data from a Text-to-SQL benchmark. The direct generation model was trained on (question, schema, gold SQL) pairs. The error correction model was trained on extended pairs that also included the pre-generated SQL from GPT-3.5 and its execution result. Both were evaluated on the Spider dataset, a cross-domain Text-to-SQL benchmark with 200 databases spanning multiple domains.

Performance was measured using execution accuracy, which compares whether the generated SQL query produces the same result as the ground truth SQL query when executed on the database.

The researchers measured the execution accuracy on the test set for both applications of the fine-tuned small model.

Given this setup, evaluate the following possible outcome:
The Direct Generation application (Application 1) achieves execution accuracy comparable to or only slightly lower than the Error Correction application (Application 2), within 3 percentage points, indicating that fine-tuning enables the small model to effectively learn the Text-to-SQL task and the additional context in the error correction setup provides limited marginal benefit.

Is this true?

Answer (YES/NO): NO